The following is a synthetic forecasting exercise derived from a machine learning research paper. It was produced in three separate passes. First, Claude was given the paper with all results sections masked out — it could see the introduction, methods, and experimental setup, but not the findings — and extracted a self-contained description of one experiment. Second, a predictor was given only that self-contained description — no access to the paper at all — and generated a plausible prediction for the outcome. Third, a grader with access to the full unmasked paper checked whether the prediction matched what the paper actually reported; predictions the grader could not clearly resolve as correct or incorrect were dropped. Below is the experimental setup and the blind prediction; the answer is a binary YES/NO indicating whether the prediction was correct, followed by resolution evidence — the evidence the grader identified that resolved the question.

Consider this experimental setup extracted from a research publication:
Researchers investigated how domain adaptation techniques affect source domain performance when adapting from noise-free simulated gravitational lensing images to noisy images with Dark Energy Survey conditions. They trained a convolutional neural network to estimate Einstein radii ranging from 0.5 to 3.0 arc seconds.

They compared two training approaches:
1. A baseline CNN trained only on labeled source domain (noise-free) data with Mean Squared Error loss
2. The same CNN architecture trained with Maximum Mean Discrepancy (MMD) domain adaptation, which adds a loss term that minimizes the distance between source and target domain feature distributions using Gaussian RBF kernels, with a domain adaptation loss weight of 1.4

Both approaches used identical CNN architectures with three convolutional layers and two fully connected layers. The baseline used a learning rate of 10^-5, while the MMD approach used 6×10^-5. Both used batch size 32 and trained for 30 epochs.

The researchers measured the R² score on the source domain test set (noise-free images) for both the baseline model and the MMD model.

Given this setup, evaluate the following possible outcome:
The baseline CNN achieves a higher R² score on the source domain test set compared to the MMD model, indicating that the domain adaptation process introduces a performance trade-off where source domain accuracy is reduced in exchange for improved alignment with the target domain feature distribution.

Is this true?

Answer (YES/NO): NO